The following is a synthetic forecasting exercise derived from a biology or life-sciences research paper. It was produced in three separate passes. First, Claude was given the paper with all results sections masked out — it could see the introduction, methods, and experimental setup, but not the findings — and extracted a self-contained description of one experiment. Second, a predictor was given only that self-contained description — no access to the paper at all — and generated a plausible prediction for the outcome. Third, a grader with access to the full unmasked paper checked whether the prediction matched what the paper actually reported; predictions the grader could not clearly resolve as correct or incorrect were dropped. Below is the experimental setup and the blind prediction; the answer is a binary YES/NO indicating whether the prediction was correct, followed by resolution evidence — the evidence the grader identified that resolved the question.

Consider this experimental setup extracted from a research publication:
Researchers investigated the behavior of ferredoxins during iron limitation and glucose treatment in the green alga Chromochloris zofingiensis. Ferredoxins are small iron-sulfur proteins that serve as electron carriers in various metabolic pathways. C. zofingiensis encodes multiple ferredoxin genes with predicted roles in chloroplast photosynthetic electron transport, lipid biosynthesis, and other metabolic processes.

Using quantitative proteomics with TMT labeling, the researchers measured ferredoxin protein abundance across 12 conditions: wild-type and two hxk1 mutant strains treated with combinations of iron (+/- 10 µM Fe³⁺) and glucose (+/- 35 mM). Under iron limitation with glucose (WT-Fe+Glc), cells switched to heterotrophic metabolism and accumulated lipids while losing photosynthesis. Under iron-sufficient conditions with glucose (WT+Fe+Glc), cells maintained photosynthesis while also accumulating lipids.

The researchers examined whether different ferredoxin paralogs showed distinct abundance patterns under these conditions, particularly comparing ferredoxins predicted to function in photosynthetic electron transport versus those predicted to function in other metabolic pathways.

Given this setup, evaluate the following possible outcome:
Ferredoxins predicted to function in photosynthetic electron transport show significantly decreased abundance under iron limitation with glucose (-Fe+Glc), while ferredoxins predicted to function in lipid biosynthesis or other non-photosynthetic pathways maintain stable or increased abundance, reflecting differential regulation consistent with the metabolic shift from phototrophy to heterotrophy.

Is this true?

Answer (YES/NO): YES